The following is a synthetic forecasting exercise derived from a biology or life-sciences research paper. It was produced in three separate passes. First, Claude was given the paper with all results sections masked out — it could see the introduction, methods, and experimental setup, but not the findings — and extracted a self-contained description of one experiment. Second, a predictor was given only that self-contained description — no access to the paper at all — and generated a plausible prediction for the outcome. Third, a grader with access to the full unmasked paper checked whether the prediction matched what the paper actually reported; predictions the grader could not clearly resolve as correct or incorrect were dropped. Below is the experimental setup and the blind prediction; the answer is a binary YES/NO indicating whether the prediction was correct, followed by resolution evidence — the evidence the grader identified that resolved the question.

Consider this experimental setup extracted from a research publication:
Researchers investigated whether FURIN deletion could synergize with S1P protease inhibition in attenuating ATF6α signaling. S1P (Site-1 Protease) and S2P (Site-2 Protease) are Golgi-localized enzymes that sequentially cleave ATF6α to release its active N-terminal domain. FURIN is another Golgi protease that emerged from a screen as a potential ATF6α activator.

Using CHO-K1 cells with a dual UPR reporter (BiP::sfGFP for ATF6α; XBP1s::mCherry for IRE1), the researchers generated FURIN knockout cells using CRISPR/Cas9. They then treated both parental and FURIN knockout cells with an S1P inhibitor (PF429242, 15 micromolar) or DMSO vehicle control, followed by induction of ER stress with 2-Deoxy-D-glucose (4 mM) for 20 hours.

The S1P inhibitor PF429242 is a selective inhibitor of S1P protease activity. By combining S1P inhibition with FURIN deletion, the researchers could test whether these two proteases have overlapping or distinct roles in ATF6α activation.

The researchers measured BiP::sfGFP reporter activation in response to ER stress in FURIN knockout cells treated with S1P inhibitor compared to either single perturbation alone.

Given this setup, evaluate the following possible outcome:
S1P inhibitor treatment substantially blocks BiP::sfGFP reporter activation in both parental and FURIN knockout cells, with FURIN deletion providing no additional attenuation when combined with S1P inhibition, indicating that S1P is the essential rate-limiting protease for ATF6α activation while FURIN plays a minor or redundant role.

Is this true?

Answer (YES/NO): NO